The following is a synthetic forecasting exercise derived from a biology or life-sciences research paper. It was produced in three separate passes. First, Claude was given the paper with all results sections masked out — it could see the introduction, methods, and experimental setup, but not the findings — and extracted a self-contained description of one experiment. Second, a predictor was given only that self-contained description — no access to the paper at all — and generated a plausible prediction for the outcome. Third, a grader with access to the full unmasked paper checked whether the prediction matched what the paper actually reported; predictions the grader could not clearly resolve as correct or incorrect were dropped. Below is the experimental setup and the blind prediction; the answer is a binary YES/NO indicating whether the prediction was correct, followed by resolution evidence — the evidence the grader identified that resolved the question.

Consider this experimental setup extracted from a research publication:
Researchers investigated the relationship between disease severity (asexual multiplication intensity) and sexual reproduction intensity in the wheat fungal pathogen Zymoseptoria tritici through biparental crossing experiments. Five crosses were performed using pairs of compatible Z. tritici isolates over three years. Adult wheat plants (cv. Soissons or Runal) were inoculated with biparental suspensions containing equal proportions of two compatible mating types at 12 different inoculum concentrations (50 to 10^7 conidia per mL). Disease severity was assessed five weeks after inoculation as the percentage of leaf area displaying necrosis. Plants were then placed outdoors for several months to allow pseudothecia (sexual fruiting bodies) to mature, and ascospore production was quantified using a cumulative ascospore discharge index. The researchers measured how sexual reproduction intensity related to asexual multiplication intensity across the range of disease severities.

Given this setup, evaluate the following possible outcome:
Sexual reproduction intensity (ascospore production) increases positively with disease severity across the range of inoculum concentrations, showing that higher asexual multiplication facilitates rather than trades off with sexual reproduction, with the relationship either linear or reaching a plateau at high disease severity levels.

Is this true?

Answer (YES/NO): NO